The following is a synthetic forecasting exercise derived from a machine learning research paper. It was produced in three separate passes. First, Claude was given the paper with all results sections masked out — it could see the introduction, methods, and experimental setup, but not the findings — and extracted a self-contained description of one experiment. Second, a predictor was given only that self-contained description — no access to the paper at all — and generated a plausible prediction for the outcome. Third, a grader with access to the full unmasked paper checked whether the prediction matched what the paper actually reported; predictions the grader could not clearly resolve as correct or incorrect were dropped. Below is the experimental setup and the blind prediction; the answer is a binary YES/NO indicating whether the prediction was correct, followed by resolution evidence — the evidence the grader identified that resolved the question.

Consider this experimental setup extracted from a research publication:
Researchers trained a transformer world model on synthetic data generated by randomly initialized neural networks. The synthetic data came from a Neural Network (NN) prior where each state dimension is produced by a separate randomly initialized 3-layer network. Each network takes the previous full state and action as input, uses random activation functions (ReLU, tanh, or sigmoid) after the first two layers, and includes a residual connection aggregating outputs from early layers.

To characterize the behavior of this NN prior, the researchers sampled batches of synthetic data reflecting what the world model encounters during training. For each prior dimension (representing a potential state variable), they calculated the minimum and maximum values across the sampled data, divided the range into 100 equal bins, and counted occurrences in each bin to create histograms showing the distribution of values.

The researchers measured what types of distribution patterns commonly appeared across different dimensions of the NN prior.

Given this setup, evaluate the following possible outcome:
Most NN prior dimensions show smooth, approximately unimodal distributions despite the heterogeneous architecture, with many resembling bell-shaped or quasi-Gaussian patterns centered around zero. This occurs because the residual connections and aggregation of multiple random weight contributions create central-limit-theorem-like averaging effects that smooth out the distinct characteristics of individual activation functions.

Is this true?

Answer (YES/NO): NO